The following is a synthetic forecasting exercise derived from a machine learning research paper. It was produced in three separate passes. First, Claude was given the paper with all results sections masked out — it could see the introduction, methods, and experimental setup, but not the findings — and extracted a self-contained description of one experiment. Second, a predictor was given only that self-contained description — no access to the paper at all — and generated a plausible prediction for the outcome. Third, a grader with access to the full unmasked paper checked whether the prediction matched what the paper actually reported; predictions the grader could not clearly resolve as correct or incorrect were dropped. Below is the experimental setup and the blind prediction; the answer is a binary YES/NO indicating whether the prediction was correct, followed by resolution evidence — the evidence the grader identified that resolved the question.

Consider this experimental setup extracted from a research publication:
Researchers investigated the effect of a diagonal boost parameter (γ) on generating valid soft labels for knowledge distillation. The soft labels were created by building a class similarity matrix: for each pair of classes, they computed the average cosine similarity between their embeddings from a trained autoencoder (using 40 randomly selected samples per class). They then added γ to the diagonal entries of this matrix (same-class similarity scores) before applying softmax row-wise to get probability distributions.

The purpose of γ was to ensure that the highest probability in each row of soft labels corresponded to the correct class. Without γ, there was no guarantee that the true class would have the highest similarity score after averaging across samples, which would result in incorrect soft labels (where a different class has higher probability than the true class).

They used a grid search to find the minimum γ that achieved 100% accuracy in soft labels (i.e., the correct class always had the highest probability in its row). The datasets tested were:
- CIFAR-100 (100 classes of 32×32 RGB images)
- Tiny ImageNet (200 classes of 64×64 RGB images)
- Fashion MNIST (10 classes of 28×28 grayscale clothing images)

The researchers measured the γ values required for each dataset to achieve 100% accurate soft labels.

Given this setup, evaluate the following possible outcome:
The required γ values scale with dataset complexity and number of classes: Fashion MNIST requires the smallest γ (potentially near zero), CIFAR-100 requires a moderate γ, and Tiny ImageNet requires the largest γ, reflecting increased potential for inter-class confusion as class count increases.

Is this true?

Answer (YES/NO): NO